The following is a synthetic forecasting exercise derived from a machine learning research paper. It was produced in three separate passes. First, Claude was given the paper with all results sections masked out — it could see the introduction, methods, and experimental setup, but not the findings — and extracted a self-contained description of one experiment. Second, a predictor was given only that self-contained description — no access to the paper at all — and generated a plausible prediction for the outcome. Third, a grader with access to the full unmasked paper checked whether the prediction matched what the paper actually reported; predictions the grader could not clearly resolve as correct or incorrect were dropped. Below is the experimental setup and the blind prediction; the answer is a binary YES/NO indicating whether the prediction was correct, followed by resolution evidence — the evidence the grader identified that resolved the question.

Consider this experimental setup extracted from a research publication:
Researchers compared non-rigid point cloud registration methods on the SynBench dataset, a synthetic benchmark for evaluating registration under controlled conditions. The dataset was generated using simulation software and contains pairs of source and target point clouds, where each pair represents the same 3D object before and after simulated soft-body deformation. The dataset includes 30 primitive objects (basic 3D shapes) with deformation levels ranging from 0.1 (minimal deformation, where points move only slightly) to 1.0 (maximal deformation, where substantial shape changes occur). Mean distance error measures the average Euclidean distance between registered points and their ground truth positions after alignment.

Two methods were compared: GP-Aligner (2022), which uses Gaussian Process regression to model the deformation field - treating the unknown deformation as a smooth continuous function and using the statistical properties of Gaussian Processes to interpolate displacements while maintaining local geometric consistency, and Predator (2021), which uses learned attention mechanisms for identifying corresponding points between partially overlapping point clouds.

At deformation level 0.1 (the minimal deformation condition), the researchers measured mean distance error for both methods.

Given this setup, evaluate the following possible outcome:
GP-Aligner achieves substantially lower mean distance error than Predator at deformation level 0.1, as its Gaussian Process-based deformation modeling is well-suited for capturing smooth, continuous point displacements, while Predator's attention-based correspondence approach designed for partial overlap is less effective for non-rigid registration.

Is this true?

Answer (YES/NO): NO